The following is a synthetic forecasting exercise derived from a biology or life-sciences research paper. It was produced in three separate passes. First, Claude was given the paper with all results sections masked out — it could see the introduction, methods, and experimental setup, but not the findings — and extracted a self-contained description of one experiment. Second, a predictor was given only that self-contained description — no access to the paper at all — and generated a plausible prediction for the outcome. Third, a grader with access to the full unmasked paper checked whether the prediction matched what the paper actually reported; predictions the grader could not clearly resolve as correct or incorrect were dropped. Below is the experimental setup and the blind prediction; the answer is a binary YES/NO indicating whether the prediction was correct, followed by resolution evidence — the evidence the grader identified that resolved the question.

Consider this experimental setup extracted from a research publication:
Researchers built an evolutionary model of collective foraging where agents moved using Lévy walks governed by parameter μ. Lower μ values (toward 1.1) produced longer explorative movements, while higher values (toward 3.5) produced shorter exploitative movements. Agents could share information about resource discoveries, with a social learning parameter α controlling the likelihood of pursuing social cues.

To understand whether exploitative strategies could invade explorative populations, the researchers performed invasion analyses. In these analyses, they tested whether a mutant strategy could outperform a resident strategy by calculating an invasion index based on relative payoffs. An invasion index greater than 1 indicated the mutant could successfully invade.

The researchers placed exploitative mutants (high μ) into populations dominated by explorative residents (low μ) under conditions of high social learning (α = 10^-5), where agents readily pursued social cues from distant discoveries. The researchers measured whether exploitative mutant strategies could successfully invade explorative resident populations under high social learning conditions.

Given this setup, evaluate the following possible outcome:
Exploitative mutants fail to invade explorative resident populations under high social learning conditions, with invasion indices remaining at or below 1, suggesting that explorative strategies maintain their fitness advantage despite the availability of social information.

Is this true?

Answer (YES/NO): NO